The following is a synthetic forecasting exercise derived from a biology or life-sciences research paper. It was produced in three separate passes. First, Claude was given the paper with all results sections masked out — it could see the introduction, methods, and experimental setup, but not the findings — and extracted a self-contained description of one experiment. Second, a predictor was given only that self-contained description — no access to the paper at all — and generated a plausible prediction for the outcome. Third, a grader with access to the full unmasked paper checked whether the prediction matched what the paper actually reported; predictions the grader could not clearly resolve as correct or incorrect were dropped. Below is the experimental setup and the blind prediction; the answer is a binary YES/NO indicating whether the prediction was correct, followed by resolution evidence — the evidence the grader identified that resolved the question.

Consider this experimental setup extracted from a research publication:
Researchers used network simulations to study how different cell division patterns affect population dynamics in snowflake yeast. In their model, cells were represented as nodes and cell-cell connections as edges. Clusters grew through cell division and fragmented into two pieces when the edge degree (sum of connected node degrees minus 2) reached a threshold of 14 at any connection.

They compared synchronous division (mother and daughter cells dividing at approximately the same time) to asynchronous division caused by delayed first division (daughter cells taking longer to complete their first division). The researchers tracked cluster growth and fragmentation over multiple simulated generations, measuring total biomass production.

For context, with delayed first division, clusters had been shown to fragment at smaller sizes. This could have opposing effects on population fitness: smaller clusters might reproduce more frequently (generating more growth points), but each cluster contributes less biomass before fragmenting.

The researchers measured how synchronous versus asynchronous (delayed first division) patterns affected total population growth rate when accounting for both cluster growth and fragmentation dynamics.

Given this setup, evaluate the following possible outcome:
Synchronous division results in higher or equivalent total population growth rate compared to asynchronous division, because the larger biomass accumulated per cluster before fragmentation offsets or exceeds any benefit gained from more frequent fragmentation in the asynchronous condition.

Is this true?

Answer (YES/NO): YES